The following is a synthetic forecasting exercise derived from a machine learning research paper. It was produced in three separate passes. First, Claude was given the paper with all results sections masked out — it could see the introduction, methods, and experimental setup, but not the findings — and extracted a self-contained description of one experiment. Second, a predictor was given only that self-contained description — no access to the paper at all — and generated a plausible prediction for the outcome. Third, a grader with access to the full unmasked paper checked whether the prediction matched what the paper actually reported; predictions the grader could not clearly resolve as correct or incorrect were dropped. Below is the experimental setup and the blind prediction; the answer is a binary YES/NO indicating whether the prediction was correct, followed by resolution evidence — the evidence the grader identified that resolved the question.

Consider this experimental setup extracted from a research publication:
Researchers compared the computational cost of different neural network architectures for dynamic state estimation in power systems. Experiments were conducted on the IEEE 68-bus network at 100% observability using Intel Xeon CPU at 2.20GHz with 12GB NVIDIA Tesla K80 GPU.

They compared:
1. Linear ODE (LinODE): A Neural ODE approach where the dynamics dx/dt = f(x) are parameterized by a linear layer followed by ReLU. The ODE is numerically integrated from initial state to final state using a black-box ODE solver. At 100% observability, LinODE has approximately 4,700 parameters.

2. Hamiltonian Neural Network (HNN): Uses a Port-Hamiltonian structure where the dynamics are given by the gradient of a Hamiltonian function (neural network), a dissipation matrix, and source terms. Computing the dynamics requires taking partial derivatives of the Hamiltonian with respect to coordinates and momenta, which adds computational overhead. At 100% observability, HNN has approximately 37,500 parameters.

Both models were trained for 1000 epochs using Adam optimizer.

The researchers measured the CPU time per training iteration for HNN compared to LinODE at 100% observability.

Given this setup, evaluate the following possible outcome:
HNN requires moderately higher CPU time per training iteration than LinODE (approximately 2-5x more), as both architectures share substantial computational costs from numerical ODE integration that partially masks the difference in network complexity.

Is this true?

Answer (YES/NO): NO